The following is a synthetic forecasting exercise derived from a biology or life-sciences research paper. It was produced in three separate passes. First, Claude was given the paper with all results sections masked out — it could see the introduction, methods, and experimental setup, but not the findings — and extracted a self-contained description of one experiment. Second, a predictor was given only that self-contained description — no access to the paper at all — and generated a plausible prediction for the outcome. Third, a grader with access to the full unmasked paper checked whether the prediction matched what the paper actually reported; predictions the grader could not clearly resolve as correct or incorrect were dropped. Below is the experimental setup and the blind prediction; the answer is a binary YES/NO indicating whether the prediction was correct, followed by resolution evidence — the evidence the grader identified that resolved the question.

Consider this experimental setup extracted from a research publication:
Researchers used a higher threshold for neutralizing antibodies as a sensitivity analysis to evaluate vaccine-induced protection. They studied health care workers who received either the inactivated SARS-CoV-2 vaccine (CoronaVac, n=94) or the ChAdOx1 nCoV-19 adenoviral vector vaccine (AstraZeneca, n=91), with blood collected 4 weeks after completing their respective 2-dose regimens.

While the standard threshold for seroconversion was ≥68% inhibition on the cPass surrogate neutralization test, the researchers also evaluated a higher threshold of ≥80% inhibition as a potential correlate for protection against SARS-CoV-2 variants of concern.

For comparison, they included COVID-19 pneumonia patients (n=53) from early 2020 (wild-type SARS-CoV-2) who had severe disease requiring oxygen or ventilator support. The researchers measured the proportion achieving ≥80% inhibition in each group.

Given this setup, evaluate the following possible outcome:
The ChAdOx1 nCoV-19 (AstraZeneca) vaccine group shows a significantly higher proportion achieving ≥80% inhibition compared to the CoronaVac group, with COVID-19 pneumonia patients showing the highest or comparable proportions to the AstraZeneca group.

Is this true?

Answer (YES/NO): YES